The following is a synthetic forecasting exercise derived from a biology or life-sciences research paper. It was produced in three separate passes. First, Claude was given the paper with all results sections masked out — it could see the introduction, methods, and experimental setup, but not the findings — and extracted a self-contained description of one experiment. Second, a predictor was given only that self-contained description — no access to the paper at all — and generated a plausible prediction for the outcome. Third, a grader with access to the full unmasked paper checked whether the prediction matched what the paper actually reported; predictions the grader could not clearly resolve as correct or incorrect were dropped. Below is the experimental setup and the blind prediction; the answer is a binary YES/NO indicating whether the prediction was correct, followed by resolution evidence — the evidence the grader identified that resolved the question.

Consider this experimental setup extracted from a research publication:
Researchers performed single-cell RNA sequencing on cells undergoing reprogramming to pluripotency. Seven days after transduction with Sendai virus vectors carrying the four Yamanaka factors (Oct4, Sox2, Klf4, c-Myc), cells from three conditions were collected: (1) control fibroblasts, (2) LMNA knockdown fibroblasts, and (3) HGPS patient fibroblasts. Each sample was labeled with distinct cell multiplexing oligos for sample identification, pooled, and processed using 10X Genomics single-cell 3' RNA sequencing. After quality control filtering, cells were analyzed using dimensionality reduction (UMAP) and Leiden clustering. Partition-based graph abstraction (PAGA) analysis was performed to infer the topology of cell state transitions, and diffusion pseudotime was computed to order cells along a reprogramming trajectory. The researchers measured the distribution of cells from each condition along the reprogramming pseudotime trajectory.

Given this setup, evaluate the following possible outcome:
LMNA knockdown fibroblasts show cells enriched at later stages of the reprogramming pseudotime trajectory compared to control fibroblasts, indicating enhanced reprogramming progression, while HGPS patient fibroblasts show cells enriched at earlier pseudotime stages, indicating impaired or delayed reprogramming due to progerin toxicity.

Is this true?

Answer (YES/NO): NO